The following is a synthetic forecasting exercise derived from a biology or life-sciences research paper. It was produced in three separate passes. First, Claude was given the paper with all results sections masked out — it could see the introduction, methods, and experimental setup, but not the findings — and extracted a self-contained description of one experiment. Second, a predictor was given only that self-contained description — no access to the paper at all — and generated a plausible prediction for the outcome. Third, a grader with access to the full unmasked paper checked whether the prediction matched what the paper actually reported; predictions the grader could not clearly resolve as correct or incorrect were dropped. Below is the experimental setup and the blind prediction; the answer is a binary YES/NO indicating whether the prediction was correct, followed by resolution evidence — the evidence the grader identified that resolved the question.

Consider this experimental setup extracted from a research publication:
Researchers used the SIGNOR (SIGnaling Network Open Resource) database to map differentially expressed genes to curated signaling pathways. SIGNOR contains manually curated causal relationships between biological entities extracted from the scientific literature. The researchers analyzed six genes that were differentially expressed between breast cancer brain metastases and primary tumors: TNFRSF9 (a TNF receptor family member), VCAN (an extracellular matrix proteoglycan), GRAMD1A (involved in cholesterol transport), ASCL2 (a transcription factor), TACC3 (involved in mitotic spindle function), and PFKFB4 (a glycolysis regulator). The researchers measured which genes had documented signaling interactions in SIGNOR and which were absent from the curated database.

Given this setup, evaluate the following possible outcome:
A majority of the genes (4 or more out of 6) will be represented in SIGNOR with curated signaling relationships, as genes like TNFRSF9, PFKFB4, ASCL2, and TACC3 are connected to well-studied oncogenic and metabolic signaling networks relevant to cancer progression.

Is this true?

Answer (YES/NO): NO